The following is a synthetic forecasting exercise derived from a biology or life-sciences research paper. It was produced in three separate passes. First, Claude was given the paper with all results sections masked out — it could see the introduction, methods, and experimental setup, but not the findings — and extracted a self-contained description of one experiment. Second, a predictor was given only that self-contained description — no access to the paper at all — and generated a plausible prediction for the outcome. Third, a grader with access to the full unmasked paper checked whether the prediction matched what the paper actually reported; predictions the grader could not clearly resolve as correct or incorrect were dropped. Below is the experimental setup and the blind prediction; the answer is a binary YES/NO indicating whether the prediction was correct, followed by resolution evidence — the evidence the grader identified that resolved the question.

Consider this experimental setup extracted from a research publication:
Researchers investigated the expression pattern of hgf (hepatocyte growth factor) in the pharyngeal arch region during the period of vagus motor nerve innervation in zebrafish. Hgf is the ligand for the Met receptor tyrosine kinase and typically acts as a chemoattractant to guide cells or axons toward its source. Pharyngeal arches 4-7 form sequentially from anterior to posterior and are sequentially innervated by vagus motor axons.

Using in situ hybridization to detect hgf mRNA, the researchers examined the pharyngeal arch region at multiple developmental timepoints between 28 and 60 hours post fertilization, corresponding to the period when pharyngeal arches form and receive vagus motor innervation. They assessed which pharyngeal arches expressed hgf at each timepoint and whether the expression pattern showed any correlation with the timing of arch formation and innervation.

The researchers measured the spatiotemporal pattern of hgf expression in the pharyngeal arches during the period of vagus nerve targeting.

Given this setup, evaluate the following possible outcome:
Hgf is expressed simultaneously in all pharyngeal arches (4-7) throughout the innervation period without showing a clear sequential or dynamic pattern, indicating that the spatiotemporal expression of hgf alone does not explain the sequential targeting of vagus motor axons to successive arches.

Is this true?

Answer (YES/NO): NO